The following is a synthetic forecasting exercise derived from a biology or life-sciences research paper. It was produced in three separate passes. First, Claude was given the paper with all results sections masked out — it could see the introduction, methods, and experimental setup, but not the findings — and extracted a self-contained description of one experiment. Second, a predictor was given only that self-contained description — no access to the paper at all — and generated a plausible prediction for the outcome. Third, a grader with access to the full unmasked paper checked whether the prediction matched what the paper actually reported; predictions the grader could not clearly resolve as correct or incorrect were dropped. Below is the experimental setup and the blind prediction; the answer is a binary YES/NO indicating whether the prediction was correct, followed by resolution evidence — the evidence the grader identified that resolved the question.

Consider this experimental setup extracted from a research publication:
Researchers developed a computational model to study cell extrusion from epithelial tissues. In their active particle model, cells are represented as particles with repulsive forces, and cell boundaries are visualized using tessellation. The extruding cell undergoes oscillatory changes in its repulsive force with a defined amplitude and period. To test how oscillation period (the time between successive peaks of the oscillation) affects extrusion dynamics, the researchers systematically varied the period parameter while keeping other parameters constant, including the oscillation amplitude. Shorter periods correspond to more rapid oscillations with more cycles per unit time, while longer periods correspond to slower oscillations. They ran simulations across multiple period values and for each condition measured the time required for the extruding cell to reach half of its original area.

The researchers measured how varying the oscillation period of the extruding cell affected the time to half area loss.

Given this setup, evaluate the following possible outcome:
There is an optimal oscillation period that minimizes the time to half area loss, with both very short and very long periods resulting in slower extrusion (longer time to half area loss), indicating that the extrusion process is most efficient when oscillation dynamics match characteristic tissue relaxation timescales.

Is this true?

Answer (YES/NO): NO